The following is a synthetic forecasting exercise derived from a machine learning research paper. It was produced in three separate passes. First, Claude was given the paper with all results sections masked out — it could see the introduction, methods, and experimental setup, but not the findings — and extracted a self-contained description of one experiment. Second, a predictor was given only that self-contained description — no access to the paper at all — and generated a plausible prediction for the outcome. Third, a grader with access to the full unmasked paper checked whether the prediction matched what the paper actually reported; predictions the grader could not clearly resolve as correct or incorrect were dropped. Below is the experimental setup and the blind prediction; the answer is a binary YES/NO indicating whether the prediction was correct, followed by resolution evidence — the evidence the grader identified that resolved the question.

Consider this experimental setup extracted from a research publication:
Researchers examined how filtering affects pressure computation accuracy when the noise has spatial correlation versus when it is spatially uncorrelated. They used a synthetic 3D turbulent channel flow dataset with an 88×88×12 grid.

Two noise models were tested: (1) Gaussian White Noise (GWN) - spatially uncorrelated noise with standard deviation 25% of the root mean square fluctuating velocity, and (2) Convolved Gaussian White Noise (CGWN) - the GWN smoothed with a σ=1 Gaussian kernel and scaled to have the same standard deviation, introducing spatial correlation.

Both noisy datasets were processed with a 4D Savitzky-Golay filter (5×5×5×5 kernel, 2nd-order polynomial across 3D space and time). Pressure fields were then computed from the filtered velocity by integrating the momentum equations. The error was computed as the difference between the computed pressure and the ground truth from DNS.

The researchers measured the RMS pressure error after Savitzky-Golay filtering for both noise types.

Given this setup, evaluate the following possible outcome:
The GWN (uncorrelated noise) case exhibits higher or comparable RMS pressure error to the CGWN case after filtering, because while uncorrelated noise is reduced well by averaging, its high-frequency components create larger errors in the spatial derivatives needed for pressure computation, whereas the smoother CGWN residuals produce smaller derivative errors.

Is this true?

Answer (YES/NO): NO